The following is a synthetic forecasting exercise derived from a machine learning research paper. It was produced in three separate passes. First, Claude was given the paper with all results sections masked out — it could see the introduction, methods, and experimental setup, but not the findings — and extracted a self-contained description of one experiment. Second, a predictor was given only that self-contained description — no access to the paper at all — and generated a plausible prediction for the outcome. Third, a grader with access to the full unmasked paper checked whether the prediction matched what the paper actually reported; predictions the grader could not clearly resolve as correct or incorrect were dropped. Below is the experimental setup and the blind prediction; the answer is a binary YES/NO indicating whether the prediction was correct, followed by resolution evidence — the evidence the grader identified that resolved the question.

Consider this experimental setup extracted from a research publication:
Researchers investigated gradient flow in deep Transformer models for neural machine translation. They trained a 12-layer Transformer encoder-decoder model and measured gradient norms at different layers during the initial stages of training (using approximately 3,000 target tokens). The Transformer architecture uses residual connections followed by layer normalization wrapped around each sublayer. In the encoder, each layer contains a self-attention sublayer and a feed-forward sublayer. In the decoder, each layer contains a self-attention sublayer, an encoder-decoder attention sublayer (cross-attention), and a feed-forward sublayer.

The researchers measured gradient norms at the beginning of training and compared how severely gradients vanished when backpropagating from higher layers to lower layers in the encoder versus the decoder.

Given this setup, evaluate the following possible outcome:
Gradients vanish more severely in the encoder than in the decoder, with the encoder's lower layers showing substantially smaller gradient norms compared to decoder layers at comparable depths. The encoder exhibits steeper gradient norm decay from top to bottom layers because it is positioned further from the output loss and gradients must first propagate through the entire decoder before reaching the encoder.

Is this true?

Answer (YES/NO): NO